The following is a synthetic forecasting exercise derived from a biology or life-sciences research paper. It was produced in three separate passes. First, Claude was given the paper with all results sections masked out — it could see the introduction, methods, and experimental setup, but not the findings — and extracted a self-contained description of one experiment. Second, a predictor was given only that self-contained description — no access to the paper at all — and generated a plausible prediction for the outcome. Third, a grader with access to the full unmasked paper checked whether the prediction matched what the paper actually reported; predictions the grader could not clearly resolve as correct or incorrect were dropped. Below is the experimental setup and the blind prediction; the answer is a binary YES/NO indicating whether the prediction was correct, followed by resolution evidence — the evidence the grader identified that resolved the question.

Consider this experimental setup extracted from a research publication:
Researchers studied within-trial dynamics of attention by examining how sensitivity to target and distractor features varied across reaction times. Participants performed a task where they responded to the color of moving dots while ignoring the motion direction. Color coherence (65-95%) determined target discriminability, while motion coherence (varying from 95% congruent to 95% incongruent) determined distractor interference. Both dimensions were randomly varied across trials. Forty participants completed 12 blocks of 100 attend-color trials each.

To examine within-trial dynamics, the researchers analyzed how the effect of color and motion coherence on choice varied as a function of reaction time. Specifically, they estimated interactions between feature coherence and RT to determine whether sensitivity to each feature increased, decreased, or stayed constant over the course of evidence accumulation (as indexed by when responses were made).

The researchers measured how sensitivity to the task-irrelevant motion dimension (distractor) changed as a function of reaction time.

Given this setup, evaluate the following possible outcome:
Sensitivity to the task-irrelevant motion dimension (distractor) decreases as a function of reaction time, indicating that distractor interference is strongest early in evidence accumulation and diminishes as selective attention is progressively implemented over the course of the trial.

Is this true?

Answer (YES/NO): YES